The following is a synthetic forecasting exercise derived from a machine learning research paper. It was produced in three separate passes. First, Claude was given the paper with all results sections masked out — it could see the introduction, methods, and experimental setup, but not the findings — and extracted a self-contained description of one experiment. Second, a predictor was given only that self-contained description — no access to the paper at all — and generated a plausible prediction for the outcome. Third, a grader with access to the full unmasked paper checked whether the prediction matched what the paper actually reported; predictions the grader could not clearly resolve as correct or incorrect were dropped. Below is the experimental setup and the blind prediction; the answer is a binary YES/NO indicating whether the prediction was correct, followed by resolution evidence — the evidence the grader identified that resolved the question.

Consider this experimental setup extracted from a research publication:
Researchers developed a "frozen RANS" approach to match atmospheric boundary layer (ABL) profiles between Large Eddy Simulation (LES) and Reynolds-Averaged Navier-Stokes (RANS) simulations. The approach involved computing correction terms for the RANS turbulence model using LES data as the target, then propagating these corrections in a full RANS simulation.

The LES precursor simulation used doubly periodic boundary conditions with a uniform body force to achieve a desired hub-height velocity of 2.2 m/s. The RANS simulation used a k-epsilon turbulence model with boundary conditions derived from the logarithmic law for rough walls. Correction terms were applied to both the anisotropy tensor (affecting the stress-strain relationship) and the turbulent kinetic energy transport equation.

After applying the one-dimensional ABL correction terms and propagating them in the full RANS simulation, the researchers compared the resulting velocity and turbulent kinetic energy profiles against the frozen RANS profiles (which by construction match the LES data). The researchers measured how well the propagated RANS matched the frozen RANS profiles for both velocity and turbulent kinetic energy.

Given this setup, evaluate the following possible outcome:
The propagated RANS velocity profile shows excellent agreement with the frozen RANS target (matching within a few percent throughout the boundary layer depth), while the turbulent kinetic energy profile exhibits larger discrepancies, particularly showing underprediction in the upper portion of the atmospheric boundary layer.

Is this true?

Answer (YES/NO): NO